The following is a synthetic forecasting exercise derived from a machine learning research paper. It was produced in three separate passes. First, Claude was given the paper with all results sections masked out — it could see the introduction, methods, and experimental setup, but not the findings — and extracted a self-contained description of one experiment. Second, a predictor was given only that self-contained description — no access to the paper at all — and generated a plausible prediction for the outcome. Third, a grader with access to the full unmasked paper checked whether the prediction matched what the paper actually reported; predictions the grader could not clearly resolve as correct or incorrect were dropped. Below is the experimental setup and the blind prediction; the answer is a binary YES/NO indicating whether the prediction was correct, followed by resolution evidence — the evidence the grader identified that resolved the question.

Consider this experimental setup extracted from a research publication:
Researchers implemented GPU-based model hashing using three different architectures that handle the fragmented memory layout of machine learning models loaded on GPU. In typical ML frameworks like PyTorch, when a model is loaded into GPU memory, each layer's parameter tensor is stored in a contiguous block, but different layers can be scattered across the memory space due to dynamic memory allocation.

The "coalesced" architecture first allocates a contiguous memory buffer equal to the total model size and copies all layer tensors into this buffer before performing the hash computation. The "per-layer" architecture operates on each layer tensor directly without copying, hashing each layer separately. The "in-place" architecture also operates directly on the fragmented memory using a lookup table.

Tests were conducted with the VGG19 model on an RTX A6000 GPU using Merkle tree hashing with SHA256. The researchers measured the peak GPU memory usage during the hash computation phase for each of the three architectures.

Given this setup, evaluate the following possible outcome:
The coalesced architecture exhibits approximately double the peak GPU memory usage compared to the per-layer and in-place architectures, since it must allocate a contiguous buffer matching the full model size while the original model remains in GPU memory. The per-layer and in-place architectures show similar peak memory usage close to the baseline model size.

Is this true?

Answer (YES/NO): YES